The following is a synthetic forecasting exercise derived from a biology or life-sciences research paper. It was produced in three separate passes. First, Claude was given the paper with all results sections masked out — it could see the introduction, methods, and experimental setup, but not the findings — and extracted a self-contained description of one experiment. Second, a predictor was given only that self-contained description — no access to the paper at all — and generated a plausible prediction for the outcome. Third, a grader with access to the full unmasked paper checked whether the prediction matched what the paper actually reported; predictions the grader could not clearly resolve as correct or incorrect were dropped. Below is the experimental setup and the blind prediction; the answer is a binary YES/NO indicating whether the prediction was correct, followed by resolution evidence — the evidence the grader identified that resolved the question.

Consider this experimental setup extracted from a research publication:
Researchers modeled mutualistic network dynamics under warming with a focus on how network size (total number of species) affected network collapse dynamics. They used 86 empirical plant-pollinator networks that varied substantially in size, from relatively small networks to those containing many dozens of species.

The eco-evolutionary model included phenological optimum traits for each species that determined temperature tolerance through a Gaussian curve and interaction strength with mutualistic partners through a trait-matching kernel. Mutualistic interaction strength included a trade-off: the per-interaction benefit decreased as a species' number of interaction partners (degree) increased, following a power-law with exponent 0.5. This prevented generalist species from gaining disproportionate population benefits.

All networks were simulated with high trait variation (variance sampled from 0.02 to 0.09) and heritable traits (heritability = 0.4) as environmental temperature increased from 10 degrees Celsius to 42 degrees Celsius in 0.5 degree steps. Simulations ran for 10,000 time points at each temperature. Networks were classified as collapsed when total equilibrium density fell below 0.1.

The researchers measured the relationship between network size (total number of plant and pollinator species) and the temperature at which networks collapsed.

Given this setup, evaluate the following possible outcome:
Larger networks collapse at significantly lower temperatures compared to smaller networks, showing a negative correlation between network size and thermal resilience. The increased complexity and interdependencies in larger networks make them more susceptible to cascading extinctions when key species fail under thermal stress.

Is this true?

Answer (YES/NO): NO